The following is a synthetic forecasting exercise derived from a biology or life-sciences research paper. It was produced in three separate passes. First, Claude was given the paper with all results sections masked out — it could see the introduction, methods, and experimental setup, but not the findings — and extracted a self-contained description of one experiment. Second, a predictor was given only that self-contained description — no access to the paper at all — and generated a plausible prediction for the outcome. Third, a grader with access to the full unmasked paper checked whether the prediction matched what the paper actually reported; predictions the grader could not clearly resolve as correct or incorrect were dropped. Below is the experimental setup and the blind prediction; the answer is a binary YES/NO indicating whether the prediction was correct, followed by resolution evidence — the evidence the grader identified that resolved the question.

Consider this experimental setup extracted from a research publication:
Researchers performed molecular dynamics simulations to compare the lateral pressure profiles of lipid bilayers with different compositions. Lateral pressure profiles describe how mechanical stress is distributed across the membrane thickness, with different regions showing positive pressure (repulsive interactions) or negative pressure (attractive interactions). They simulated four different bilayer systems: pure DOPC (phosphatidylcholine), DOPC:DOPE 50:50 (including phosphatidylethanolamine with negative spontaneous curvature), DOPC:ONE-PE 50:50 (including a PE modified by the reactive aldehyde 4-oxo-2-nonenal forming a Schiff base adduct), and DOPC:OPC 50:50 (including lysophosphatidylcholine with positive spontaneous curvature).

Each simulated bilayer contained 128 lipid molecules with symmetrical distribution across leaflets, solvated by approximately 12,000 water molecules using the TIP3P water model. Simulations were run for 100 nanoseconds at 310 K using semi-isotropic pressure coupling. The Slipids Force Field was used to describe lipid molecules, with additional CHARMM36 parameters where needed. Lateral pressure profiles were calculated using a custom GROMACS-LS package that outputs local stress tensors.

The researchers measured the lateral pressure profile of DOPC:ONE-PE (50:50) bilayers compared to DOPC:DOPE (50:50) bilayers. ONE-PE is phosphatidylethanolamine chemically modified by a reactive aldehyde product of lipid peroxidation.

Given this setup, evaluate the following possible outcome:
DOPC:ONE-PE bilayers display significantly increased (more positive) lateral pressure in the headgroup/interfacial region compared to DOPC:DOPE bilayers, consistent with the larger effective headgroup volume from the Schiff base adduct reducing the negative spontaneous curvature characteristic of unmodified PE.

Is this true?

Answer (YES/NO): NO